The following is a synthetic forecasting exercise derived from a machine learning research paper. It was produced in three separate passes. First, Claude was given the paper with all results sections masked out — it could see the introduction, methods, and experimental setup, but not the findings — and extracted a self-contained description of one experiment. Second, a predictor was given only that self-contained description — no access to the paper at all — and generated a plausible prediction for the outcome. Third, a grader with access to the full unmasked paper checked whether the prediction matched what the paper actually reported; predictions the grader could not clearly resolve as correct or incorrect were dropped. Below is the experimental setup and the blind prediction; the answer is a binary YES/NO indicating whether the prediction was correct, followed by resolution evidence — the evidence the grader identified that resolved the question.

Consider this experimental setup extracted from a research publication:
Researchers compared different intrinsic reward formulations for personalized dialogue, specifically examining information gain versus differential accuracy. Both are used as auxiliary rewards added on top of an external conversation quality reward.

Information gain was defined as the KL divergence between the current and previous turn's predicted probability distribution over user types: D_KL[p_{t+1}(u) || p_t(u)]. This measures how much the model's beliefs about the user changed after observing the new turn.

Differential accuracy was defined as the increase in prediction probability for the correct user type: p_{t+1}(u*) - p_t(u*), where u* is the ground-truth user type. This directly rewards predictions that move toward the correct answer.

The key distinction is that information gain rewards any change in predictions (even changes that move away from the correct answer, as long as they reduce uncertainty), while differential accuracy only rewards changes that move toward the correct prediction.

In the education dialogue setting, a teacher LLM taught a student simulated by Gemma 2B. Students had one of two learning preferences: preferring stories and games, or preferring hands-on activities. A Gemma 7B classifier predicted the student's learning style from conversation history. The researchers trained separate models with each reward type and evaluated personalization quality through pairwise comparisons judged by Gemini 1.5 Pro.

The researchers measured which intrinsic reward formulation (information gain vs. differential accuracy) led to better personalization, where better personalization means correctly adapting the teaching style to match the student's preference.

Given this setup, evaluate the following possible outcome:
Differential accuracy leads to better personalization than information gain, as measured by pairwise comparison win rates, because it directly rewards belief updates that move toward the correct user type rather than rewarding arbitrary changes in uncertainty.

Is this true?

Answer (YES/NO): YES